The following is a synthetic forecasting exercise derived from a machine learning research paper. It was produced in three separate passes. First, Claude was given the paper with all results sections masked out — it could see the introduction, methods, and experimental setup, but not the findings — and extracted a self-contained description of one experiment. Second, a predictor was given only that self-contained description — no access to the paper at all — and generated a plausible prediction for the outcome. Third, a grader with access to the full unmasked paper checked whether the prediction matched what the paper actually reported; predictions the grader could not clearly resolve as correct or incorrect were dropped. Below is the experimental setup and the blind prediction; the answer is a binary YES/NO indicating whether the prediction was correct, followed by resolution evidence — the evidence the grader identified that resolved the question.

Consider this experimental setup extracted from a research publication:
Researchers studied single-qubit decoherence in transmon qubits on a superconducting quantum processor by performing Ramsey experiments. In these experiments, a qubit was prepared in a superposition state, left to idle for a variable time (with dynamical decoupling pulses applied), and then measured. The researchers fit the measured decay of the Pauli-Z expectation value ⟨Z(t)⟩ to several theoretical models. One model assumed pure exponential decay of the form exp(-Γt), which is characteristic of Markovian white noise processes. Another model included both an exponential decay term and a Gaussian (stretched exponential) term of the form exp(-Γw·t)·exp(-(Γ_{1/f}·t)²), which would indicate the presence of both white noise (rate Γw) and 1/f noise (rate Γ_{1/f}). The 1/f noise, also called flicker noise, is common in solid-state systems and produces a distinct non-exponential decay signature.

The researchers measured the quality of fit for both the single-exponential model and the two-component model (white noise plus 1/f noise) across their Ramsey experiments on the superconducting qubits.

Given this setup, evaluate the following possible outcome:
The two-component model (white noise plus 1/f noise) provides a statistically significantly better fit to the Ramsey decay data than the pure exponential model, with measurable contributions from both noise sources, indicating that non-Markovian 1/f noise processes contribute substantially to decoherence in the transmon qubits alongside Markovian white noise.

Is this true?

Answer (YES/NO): YES